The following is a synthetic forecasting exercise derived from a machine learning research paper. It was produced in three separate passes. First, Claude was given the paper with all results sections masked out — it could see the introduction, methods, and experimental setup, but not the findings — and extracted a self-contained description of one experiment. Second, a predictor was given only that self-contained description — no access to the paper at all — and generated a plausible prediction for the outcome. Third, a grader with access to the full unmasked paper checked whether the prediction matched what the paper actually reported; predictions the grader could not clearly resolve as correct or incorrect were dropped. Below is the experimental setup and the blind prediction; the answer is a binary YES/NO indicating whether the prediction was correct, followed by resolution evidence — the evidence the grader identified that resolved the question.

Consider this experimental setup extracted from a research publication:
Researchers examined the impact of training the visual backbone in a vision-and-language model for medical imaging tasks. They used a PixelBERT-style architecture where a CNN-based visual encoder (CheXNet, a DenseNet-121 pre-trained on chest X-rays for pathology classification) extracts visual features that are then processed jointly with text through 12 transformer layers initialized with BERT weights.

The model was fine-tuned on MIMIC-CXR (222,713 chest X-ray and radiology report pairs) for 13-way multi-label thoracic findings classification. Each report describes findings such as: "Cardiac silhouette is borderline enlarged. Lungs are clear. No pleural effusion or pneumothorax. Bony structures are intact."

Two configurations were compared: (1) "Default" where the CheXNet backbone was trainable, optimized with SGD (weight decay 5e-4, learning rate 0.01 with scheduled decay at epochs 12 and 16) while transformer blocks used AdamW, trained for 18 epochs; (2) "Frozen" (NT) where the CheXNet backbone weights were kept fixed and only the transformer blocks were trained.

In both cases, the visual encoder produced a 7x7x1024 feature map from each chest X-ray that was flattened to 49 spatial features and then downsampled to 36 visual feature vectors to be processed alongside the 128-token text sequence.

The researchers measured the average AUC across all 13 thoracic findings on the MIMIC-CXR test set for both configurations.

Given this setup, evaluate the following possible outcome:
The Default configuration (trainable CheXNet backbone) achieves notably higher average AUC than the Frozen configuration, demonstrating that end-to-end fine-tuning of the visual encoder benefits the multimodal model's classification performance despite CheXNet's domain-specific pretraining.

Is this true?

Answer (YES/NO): YES